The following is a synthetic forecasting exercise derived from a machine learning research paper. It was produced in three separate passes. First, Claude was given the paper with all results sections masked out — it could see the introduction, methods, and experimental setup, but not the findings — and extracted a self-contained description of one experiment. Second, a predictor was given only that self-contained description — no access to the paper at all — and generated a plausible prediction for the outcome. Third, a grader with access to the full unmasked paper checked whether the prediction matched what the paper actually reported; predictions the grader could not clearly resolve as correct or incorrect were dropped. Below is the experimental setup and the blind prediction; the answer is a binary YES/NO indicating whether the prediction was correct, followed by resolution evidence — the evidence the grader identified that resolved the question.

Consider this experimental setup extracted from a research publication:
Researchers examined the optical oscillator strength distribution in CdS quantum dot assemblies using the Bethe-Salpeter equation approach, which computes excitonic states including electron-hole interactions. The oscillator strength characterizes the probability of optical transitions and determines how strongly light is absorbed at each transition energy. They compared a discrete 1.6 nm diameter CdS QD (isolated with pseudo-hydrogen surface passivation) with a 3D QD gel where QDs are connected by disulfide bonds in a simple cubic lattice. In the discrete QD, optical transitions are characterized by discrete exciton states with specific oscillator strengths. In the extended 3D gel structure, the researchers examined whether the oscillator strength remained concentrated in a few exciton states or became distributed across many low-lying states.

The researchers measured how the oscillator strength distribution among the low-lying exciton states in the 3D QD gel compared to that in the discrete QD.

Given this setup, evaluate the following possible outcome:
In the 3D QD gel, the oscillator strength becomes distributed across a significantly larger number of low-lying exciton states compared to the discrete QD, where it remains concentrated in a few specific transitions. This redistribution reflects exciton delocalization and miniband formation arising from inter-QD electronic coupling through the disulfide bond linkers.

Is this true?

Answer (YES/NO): NO